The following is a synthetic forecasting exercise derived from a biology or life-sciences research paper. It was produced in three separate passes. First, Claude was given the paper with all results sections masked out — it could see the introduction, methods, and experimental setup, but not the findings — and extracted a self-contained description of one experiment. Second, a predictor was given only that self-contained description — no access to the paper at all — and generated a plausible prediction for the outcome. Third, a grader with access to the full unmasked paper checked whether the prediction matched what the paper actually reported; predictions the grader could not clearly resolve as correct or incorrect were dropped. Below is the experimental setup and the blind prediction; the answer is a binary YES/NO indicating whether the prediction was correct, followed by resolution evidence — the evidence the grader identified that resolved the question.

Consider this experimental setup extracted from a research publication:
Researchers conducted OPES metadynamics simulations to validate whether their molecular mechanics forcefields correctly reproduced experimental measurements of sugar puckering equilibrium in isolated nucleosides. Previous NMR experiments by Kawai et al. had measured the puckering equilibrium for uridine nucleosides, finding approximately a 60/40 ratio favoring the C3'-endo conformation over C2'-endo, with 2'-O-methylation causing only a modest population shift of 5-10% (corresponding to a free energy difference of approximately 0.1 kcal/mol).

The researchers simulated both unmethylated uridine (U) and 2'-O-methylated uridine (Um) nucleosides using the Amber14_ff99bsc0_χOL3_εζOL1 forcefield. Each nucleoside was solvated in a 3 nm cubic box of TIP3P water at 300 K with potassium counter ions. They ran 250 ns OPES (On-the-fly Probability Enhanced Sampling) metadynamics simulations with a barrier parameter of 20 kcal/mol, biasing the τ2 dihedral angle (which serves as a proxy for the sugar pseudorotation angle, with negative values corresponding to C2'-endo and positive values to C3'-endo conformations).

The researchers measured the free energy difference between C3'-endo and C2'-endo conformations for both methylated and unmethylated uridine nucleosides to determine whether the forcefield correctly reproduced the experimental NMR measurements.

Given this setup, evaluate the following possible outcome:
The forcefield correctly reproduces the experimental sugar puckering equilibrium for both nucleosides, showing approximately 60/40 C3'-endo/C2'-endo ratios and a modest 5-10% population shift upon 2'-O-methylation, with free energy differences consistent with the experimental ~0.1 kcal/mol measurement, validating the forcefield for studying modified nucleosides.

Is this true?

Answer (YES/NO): NO